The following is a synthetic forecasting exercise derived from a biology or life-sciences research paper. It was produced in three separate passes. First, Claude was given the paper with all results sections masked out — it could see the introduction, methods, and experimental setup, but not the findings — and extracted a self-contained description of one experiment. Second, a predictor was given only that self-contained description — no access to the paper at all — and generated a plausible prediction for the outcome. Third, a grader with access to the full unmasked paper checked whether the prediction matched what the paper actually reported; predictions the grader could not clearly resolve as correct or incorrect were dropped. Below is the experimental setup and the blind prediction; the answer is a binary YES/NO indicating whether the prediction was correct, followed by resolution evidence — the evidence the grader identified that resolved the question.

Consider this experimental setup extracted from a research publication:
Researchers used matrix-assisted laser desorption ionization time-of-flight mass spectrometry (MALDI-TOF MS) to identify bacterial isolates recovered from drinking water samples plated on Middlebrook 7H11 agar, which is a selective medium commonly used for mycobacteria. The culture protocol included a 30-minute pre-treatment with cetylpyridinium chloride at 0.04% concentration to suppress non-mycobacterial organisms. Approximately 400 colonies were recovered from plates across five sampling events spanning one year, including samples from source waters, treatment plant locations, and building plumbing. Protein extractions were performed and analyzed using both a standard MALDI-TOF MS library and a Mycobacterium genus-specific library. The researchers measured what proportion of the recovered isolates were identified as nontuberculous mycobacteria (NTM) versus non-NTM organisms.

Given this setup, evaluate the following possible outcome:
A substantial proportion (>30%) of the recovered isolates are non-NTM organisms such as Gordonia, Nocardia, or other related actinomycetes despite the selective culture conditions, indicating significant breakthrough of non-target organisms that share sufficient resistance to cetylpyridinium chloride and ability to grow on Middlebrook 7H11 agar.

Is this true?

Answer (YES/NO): NO